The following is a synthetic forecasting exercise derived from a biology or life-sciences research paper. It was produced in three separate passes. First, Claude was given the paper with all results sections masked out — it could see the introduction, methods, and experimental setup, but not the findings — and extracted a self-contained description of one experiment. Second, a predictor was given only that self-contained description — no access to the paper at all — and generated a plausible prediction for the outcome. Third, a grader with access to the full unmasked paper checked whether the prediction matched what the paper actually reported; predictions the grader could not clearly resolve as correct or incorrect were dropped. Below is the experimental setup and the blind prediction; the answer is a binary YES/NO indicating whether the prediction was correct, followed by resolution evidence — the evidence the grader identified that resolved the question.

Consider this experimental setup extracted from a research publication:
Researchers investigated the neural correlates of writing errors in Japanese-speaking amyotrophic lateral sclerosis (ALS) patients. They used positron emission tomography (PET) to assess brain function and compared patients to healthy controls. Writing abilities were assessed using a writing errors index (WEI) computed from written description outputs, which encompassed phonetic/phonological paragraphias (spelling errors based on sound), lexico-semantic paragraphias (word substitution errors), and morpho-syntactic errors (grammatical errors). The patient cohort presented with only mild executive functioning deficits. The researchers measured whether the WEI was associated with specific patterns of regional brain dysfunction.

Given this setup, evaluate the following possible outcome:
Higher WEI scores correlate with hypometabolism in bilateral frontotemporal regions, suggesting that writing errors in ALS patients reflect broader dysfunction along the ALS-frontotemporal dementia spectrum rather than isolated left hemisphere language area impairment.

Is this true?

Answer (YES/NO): NO